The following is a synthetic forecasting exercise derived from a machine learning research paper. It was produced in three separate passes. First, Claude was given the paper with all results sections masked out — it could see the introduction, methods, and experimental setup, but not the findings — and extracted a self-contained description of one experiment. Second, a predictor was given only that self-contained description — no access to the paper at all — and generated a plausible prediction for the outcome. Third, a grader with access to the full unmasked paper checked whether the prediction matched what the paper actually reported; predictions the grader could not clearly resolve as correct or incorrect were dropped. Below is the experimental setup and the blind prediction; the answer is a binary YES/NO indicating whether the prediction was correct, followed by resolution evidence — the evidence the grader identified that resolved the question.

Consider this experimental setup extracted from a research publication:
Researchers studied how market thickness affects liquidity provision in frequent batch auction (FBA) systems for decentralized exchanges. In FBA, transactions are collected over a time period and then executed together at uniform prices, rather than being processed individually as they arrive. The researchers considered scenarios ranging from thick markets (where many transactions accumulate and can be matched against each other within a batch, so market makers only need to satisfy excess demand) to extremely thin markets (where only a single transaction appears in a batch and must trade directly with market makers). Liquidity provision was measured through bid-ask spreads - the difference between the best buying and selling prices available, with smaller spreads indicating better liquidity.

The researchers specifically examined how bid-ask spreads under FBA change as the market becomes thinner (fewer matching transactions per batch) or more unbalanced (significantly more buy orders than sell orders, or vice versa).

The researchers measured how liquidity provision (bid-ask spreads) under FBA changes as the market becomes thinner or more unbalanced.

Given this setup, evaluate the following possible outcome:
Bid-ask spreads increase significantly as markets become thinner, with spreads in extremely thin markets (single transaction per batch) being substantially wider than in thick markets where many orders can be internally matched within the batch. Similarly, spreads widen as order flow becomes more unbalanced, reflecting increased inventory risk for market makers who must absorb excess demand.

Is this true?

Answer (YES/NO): YES